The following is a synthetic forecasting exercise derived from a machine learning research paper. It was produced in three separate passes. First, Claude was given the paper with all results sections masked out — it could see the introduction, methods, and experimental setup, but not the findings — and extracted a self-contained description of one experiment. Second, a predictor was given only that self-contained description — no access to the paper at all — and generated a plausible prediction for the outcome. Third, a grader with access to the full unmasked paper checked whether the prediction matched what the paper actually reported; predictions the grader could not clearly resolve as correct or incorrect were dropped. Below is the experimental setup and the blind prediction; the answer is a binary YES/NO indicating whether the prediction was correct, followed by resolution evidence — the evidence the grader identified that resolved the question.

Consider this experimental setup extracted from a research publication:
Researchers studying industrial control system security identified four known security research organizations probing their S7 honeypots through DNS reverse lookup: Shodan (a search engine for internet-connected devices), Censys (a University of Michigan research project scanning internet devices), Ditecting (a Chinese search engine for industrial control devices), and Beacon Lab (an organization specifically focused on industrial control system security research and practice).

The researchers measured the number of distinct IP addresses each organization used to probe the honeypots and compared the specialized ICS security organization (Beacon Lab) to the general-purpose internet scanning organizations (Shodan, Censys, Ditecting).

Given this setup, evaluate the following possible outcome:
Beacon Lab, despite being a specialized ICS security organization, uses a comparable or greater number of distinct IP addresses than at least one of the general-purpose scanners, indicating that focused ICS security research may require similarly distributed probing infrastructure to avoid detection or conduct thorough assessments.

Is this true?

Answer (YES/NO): NO